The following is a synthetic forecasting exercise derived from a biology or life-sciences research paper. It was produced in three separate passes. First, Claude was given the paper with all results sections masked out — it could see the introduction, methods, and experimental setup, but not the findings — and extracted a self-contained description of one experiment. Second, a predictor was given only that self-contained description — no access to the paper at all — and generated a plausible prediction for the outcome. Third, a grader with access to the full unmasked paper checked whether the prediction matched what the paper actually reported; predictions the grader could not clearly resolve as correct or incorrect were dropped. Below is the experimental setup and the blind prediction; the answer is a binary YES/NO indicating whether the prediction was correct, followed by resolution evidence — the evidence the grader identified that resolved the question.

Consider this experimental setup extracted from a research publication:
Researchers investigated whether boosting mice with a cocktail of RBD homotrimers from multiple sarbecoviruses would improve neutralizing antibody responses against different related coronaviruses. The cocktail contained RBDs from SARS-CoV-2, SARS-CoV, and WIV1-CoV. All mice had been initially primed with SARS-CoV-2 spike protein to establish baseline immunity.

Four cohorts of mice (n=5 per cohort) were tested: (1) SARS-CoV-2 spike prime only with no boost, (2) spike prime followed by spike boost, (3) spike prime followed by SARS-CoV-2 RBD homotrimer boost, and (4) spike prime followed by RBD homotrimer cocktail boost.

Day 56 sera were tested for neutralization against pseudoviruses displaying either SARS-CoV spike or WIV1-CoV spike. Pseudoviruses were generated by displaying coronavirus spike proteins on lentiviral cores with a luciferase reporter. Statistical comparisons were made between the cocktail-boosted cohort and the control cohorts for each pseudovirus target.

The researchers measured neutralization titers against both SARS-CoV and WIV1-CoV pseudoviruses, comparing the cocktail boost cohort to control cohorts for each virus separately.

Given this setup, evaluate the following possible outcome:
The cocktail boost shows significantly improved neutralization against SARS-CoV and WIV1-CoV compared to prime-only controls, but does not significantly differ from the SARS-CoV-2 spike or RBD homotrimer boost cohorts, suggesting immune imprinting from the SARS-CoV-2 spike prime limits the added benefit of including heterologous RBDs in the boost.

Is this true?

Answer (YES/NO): NO